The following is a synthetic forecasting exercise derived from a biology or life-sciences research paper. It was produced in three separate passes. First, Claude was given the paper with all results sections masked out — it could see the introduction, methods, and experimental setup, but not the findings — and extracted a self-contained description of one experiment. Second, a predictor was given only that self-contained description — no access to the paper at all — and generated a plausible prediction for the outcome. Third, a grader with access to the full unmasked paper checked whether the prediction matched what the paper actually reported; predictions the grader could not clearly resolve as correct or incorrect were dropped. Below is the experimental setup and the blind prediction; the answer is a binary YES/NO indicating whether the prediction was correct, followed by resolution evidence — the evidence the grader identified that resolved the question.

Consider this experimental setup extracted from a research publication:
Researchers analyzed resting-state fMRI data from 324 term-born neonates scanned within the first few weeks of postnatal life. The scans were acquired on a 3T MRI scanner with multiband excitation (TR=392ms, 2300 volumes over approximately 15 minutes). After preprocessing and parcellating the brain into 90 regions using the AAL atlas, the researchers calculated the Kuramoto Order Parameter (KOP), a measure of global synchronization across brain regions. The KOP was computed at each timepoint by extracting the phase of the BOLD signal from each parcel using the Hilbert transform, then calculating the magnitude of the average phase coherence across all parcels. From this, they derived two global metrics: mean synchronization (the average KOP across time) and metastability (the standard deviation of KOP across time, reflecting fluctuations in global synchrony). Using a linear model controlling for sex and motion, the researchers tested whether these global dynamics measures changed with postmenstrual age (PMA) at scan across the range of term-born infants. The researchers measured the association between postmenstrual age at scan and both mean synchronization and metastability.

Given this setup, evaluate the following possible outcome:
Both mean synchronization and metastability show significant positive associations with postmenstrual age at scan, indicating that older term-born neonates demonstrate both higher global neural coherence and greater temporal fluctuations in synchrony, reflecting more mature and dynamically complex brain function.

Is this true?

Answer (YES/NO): NO